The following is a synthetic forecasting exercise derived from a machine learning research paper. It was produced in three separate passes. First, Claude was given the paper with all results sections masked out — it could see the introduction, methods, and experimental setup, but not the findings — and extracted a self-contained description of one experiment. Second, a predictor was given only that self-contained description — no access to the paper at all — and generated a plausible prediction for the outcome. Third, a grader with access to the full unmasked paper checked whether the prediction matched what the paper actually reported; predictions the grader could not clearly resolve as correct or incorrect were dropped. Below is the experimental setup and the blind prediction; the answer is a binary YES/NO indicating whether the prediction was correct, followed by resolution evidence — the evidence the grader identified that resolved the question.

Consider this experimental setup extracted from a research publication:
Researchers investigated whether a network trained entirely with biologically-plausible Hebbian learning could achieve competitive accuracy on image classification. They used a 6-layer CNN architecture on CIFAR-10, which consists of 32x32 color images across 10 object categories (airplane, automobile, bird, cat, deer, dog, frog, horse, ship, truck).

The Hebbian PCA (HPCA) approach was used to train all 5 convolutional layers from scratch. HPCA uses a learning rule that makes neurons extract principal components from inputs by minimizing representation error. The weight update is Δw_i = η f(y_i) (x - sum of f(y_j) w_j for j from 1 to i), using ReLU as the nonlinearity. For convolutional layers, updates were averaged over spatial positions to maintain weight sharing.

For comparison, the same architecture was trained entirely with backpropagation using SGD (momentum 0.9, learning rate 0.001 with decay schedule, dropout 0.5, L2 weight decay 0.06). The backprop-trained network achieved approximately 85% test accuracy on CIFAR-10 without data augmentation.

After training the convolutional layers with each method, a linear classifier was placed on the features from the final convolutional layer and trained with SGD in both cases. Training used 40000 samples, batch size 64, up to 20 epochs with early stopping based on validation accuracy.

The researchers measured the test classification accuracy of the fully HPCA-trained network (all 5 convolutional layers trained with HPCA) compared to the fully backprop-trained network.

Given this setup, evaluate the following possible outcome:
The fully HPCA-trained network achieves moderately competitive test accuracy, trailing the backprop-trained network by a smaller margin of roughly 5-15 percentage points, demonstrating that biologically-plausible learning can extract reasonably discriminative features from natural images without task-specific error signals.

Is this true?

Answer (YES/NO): NO